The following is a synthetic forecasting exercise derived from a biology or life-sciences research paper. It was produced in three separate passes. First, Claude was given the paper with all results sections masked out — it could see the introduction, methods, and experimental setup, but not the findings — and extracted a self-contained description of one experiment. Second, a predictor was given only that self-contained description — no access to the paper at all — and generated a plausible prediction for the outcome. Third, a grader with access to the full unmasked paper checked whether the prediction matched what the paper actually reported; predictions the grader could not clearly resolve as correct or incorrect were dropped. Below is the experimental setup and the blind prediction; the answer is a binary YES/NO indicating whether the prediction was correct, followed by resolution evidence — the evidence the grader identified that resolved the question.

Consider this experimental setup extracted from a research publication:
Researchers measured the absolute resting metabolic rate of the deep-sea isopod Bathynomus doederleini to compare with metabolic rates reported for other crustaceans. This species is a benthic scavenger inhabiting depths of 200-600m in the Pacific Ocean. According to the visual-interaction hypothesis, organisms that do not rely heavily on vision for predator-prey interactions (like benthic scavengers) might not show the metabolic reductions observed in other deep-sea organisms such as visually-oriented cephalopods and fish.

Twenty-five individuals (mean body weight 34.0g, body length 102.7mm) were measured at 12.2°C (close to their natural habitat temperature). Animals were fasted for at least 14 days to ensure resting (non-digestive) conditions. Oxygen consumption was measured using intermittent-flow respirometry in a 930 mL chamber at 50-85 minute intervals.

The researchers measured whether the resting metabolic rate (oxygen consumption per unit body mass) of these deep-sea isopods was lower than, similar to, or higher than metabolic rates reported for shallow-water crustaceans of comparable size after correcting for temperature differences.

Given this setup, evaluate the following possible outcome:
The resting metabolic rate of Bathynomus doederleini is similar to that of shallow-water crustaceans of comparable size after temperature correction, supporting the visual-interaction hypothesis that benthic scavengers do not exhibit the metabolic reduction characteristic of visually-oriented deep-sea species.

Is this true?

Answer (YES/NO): NO